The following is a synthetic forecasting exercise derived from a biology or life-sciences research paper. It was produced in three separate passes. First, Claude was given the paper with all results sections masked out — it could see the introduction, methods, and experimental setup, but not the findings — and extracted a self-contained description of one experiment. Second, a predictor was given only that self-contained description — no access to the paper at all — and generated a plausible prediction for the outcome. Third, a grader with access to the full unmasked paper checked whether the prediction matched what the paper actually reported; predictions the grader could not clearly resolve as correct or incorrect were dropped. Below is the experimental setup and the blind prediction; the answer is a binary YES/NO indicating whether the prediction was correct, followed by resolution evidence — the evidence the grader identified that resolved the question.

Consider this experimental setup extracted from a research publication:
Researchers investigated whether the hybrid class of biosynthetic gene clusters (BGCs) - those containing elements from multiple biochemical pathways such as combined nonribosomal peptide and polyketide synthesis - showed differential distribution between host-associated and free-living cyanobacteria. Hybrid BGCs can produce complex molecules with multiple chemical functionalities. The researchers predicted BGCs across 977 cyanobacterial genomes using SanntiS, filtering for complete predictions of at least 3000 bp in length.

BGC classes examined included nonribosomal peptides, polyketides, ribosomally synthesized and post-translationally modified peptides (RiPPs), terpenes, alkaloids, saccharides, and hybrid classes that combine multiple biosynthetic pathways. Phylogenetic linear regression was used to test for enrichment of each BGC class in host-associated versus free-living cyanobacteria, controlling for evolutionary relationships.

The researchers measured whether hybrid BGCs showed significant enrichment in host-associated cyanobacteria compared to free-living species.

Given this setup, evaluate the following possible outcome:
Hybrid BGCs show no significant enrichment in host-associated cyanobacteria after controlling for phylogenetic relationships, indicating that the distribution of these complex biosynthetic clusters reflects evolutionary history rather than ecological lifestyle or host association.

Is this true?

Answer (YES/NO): NO